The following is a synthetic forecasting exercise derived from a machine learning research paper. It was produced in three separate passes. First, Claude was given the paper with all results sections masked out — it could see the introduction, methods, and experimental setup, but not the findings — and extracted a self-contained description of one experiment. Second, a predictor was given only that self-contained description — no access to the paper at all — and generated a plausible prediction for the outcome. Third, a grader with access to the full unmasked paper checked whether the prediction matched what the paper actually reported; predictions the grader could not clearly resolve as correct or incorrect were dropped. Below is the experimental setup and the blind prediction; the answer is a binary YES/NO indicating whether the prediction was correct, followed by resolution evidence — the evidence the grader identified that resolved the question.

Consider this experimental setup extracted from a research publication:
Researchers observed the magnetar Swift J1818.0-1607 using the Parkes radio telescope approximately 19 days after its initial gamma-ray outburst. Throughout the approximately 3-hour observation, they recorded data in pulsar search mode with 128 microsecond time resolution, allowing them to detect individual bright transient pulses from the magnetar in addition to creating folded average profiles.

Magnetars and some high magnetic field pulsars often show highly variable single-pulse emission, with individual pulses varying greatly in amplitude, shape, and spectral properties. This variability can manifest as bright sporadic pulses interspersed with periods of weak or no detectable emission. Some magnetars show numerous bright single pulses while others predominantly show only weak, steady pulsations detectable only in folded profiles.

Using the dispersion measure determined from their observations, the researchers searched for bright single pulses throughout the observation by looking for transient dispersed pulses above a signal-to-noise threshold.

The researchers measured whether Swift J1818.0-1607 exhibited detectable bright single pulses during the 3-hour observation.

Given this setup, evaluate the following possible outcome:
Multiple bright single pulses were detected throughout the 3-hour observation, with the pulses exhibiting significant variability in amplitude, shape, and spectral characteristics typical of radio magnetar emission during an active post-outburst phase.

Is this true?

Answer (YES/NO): YES